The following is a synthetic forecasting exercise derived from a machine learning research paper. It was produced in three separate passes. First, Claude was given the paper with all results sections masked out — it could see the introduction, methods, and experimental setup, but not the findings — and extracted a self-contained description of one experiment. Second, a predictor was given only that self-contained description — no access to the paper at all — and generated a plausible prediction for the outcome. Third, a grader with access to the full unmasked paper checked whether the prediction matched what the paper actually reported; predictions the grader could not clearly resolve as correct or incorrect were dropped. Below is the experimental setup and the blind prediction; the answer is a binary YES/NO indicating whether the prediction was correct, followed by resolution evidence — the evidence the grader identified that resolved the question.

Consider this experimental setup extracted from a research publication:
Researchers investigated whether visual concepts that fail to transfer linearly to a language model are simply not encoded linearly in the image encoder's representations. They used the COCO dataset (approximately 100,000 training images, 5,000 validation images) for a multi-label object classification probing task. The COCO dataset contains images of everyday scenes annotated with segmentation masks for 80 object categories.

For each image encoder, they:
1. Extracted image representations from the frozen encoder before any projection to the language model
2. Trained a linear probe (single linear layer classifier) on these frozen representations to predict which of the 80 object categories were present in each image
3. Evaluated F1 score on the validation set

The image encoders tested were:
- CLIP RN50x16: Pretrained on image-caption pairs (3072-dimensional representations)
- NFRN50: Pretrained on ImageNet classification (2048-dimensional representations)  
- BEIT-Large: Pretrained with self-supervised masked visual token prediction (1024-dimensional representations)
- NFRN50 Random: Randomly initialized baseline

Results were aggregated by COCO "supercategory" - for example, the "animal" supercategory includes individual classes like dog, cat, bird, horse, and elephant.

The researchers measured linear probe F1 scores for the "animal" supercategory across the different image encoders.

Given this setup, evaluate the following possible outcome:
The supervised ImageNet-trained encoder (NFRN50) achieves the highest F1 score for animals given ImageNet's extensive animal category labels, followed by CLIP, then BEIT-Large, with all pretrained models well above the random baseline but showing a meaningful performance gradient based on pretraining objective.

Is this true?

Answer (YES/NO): NO